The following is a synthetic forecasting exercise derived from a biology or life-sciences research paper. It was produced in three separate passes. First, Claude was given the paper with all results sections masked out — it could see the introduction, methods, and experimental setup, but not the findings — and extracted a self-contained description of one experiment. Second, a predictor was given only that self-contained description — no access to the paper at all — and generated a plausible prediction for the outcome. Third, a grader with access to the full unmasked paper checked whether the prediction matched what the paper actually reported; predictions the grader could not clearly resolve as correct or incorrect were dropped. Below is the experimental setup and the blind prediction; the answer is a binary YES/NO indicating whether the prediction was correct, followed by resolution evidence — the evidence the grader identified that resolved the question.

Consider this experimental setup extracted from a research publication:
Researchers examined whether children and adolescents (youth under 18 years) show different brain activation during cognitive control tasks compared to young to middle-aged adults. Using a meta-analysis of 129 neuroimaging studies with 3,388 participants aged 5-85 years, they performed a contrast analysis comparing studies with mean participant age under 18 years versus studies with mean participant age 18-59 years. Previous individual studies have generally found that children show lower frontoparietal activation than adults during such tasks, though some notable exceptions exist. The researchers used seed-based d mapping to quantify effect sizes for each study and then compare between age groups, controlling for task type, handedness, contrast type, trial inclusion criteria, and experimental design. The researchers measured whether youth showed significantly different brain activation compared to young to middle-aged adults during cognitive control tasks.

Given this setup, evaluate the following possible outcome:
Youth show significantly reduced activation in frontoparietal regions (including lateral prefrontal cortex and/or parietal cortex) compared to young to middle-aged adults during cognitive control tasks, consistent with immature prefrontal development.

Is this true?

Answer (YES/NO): YES